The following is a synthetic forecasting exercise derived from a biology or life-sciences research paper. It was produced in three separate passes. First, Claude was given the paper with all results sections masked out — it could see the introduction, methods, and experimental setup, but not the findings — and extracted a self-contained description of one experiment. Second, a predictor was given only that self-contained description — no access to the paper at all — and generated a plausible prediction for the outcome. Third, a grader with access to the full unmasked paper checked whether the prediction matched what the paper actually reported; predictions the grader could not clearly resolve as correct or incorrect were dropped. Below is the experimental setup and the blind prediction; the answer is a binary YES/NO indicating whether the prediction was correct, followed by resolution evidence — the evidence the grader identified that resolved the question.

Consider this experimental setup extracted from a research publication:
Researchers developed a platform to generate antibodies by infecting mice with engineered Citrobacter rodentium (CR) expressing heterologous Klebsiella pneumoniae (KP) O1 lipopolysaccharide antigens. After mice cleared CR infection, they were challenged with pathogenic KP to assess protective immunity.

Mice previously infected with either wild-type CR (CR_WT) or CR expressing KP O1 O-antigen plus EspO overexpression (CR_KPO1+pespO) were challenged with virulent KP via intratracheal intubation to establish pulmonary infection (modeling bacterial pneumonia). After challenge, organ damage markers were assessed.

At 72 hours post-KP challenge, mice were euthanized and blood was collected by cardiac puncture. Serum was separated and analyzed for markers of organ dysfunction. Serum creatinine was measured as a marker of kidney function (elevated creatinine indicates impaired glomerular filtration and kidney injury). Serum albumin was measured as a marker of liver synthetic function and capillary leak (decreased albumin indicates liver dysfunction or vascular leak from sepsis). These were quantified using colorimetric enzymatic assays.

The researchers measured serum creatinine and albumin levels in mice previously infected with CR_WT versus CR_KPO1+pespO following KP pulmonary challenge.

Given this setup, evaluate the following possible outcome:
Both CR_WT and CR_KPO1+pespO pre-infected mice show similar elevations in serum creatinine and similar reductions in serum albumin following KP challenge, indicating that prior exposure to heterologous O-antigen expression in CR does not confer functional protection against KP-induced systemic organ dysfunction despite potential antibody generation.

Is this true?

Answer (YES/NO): NO